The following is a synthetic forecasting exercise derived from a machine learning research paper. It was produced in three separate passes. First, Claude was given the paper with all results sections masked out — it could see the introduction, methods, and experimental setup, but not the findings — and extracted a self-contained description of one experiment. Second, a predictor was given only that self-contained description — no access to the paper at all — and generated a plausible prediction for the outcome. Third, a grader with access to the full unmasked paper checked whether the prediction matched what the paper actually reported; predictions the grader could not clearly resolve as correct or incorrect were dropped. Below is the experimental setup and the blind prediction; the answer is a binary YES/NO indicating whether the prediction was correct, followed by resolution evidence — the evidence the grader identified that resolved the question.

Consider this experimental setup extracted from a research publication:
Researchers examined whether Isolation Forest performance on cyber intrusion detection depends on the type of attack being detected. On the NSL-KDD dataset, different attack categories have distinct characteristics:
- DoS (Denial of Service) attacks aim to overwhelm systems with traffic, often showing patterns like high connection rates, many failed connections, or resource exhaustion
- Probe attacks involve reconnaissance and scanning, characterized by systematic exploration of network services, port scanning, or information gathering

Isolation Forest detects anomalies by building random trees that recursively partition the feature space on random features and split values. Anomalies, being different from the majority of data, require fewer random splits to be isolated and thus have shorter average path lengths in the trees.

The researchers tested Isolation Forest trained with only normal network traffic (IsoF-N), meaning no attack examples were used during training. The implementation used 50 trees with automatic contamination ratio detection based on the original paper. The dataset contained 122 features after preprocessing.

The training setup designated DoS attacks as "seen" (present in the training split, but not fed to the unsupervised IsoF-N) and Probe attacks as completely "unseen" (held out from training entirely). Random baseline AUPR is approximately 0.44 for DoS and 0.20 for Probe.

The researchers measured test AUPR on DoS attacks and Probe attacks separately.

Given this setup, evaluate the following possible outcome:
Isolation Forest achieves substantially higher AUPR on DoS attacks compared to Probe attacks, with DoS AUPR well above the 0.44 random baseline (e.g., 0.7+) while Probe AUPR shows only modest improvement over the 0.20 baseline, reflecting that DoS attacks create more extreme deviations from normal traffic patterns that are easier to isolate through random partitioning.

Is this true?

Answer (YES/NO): NO